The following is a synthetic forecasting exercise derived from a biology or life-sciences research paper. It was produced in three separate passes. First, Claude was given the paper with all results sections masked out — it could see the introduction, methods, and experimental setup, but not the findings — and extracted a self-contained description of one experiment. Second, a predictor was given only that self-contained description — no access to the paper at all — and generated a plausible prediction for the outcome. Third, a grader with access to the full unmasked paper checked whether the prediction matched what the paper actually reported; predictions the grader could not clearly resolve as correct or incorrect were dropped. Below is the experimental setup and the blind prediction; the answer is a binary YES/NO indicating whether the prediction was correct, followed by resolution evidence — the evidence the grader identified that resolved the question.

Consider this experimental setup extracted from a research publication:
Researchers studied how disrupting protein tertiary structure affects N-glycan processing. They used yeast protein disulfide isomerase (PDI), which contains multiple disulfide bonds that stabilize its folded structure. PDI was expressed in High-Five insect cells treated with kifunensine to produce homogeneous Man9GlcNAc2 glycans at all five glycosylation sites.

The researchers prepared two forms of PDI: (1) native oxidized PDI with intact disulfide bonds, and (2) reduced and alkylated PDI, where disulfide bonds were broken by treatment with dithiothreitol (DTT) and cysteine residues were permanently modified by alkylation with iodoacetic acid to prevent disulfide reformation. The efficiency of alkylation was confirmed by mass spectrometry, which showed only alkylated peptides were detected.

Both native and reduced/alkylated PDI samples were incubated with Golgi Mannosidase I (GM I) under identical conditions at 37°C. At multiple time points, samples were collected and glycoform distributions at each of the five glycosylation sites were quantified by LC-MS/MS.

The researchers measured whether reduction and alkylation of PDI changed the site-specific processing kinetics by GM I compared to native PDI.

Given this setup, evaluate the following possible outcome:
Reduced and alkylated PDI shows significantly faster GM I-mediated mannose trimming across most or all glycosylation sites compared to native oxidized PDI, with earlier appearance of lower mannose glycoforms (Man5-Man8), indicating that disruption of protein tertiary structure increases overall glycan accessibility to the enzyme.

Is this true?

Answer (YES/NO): NO